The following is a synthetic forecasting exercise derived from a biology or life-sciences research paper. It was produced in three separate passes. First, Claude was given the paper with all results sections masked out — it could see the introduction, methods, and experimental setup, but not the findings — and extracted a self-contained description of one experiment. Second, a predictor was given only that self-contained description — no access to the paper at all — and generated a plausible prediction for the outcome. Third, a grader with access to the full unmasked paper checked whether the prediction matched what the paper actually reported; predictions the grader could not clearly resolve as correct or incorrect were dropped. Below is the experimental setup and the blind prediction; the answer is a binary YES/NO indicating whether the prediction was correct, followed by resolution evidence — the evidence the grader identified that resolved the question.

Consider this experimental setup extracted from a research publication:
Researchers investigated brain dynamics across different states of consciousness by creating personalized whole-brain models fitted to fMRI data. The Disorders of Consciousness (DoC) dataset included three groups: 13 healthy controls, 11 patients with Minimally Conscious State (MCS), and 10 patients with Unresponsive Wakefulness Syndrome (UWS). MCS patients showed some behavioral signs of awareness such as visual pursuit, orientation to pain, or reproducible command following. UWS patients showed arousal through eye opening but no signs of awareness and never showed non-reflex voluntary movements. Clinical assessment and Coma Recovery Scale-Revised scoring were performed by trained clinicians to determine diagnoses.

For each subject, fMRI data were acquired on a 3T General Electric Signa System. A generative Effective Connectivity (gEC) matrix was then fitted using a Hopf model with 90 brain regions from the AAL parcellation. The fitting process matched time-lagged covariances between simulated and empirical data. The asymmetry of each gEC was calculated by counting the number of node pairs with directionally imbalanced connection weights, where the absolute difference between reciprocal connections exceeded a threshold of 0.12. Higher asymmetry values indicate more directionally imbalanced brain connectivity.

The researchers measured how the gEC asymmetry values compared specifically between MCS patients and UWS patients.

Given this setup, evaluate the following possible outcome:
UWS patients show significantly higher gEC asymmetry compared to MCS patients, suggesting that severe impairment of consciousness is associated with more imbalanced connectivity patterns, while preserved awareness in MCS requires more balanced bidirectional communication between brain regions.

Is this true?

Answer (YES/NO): NO